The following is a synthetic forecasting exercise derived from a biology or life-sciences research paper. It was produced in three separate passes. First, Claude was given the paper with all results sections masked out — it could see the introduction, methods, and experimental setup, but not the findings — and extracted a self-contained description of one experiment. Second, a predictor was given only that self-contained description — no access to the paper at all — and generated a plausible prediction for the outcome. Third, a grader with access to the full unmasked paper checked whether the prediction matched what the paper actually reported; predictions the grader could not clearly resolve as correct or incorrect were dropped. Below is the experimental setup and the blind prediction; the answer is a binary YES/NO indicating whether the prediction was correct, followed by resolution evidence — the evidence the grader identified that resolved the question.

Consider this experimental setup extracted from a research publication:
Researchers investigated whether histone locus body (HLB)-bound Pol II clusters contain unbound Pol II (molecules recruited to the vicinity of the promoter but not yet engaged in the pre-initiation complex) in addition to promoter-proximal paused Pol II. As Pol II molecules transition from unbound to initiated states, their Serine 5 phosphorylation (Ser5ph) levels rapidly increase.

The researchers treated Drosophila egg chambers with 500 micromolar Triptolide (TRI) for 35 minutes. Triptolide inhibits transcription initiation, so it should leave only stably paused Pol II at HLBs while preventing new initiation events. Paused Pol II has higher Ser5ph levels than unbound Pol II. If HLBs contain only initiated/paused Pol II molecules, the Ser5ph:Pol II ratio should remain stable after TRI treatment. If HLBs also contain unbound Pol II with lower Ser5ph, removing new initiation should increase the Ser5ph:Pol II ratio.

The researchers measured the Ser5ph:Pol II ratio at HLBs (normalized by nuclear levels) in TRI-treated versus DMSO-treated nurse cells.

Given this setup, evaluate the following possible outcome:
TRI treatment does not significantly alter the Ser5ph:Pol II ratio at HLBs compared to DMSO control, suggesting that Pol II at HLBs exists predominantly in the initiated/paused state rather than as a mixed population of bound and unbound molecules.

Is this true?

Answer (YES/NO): NO